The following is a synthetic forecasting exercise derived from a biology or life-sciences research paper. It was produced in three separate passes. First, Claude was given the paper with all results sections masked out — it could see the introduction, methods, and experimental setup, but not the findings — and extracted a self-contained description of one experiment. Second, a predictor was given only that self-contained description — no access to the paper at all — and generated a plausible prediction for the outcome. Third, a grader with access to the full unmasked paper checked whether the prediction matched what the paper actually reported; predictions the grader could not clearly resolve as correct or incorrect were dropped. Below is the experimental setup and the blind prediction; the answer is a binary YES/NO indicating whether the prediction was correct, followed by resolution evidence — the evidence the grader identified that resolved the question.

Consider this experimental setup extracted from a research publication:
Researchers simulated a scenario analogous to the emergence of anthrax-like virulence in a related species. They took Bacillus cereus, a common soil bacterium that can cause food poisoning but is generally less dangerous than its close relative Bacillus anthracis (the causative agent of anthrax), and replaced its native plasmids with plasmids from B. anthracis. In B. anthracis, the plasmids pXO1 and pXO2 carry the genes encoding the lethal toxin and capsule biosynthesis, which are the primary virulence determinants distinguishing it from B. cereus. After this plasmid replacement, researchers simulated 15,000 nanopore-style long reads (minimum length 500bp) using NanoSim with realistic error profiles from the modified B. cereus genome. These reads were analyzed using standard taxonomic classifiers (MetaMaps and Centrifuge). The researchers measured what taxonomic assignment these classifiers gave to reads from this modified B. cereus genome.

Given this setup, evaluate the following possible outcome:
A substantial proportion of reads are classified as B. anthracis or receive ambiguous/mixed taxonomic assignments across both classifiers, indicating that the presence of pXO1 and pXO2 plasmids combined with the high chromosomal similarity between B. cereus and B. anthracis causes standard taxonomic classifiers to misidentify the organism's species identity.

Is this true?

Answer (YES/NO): NO